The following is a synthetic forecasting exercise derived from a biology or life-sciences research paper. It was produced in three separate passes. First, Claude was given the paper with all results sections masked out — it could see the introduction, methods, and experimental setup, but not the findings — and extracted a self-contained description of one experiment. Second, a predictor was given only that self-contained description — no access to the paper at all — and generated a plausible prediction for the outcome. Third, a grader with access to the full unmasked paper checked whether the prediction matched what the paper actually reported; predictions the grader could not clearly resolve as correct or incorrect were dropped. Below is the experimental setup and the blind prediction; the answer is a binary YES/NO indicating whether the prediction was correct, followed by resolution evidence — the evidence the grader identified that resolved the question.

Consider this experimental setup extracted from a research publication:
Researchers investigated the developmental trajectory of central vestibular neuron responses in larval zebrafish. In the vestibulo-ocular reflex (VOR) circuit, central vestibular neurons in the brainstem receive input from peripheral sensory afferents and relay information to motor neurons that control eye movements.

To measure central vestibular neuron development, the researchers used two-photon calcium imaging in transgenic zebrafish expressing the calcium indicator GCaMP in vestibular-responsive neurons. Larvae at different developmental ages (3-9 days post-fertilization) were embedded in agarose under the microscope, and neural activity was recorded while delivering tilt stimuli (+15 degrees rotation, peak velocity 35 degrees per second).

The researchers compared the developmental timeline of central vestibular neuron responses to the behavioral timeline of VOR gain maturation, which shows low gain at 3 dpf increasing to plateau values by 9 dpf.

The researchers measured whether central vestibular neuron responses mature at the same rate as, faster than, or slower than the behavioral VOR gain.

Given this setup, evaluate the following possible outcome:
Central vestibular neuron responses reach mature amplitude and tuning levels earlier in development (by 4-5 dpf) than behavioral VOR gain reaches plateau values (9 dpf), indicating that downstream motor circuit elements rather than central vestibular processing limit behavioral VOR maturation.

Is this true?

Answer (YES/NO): YES